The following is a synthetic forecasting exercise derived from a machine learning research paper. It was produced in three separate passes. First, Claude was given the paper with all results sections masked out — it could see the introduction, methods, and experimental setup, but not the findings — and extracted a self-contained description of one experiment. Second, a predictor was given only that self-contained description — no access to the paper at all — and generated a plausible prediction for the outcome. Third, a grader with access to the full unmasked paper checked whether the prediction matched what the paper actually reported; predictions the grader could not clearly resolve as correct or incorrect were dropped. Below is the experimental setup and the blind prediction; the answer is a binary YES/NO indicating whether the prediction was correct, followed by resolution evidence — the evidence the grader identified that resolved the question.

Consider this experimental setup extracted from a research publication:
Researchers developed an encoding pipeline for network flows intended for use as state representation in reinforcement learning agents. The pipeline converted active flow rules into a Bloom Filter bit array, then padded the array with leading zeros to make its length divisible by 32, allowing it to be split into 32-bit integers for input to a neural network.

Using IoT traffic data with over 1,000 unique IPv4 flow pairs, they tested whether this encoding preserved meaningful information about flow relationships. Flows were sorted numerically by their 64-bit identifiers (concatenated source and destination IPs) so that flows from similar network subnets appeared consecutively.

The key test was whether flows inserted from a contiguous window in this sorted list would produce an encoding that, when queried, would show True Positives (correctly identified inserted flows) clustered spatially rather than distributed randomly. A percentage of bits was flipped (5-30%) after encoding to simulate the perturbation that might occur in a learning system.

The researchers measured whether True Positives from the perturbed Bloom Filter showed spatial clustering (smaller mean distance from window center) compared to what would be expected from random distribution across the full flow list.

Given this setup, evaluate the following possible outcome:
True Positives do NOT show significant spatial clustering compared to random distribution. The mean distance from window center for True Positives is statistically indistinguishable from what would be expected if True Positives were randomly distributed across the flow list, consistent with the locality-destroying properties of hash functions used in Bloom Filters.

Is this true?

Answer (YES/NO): NO